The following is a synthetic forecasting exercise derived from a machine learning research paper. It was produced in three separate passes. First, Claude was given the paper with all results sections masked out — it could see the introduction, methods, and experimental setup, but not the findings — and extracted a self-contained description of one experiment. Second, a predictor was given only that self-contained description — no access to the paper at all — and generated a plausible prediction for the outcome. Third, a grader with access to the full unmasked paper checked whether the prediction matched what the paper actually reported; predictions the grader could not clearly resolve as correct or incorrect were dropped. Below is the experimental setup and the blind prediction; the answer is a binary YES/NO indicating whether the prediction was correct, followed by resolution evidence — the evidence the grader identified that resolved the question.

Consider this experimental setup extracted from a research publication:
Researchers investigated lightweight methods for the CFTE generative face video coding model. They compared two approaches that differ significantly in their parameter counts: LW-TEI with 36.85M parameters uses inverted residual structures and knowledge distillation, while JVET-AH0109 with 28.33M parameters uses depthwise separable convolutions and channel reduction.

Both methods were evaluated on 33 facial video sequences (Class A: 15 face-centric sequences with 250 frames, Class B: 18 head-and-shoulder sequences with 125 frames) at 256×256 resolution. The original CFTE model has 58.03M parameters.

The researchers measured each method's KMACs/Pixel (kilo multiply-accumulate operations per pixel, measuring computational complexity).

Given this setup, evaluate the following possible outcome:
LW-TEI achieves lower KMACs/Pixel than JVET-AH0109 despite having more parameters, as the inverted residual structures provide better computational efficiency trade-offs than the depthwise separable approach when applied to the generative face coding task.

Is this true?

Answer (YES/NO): NO